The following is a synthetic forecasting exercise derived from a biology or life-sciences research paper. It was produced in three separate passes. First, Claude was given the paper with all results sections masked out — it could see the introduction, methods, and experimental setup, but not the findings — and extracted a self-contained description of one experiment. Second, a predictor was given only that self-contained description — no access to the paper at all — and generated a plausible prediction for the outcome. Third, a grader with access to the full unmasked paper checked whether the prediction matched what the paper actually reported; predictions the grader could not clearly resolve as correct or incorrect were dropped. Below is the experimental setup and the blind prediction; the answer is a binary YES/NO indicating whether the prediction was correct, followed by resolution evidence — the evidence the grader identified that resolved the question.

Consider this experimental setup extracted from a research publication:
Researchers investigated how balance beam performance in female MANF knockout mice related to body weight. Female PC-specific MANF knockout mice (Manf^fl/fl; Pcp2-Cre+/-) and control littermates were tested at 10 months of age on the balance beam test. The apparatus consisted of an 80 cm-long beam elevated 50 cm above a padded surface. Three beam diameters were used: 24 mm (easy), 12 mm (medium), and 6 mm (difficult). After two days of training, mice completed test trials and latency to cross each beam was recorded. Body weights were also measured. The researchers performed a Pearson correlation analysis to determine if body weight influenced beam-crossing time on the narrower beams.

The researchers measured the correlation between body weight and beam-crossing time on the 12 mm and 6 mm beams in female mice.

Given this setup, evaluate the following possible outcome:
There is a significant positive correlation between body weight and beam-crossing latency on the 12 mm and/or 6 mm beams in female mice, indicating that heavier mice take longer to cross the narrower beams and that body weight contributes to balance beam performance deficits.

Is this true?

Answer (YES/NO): NO